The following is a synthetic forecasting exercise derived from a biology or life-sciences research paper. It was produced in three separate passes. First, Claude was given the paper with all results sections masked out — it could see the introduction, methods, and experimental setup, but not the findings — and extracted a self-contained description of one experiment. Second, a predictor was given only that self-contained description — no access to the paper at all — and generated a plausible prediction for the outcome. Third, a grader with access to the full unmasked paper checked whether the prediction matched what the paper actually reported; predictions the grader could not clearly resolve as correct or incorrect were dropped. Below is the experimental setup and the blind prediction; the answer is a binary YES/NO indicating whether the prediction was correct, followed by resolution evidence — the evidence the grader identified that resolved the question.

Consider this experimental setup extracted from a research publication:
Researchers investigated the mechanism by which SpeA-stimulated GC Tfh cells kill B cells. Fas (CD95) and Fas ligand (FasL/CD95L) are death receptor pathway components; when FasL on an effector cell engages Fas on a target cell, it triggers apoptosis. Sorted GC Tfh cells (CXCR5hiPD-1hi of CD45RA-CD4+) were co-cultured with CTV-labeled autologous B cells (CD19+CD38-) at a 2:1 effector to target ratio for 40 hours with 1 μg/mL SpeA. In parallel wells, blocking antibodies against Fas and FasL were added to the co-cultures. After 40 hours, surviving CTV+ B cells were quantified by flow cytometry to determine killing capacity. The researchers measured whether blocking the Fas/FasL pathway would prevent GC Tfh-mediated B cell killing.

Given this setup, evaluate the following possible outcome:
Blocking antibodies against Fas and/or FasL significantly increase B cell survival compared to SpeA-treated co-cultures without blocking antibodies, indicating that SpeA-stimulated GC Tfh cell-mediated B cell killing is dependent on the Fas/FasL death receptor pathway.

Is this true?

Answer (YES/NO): NO